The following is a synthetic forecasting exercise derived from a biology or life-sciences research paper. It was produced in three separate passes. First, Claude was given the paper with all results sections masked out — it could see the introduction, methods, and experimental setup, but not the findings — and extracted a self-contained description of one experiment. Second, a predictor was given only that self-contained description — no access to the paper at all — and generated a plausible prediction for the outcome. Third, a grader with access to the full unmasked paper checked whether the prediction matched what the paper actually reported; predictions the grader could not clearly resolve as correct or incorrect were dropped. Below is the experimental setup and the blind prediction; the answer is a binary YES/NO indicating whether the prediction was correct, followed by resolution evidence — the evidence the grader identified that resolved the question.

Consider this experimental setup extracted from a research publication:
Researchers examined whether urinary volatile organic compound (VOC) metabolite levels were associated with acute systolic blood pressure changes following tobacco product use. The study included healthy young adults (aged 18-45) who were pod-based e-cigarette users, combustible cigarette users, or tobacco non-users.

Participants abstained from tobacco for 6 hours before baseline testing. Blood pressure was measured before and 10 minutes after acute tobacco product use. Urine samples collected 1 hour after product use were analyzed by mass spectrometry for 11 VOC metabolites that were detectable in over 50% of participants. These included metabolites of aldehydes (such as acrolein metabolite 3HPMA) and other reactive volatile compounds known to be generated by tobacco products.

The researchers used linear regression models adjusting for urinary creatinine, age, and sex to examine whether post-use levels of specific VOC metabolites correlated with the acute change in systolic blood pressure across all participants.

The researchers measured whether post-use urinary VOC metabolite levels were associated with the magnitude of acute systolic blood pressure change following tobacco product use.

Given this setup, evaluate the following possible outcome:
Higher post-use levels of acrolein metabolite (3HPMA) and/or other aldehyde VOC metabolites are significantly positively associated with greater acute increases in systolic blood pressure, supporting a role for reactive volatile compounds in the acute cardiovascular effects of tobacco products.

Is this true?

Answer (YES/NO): YES